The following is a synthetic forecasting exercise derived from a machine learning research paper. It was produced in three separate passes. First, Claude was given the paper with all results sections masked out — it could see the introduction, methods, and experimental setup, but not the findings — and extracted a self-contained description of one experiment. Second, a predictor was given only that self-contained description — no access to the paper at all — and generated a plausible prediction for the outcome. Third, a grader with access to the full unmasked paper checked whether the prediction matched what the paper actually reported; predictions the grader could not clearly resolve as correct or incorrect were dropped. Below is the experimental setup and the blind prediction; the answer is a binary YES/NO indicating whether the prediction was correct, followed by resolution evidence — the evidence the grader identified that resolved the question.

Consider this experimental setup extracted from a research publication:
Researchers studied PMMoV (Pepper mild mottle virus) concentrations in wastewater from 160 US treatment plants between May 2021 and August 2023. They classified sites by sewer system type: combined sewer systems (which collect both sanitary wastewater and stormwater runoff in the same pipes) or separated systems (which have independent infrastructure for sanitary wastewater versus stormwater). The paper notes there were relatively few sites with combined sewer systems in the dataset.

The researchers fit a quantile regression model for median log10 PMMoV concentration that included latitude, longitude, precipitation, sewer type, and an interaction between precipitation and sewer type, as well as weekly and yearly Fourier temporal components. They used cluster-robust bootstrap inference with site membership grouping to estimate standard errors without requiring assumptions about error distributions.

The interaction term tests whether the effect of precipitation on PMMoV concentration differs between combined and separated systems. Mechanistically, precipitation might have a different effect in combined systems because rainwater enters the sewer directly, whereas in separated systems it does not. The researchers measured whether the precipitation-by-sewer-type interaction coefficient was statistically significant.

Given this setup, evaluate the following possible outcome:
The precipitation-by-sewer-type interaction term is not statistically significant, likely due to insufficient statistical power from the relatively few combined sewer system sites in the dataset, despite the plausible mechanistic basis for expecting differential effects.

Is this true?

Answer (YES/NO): YES